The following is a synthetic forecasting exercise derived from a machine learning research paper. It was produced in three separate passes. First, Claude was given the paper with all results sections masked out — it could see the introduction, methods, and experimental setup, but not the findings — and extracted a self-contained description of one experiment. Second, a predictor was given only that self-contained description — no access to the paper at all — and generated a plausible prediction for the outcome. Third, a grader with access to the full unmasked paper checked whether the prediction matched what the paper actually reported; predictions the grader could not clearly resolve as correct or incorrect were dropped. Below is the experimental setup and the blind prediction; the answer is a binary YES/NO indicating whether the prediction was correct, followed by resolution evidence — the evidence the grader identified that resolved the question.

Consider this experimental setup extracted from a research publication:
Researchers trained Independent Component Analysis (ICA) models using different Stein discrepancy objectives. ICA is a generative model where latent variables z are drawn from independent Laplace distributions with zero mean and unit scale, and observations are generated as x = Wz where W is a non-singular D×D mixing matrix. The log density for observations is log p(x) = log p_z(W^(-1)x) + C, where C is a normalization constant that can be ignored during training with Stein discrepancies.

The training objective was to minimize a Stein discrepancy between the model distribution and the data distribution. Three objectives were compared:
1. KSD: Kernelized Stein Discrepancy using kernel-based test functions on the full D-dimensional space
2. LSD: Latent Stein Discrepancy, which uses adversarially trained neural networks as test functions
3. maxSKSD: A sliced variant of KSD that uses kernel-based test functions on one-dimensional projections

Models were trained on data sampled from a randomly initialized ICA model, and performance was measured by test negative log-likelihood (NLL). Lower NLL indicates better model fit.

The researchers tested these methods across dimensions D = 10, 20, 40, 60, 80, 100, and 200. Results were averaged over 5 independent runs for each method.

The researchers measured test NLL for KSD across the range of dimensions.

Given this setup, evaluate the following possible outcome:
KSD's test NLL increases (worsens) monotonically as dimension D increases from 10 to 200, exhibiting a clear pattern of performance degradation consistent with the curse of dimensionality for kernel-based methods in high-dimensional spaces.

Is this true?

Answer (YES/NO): YES